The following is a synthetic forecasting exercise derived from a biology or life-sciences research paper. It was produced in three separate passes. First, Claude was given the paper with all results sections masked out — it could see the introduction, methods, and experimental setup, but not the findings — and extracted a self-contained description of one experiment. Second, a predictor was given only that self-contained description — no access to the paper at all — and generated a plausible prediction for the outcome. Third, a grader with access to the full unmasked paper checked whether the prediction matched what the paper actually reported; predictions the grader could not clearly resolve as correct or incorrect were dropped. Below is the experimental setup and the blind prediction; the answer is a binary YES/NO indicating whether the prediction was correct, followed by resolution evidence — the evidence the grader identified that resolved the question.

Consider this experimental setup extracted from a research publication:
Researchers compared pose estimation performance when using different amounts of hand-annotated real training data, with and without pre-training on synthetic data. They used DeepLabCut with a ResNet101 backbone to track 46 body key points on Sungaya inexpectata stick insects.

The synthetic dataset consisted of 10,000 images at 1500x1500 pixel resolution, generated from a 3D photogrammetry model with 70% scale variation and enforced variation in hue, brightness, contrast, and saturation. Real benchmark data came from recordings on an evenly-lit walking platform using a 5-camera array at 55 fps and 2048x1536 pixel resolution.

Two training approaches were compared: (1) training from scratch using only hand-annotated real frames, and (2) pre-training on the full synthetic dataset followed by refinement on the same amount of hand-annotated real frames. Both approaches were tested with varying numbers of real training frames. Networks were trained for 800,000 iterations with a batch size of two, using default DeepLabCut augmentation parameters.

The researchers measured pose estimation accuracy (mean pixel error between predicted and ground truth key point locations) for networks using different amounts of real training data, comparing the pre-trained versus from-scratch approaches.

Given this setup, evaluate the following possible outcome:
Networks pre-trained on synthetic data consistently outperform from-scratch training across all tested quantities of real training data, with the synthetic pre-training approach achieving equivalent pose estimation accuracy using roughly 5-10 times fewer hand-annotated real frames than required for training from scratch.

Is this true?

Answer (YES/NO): NO